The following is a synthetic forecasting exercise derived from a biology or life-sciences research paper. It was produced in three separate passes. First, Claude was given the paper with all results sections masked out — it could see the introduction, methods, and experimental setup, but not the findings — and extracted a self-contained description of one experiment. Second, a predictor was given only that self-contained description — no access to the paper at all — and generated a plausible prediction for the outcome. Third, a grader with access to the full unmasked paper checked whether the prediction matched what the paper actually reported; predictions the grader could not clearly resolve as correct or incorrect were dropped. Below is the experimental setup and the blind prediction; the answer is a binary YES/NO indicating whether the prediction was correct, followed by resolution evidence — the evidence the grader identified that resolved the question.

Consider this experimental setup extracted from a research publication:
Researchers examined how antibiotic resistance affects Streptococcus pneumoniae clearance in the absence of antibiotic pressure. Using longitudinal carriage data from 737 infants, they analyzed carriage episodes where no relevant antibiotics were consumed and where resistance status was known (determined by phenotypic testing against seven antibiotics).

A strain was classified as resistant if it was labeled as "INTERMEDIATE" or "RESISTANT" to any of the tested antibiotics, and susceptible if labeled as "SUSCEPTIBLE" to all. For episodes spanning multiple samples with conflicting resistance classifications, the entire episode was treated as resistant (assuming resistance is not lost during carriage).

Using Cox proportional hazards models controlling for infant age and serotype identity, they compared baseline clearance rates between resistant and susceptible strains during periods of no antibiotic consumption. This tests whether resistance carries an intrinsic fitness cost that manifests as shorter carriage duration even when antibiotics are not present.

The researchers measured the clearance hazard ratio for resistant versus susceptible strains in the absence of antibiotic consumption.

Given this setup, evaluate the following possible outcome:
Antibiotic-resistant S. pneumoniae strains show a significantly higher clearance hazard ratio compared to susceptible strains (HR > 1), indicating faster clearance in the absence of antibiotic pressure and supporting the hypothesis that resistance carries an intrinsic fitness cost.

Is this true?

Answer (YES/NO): NO